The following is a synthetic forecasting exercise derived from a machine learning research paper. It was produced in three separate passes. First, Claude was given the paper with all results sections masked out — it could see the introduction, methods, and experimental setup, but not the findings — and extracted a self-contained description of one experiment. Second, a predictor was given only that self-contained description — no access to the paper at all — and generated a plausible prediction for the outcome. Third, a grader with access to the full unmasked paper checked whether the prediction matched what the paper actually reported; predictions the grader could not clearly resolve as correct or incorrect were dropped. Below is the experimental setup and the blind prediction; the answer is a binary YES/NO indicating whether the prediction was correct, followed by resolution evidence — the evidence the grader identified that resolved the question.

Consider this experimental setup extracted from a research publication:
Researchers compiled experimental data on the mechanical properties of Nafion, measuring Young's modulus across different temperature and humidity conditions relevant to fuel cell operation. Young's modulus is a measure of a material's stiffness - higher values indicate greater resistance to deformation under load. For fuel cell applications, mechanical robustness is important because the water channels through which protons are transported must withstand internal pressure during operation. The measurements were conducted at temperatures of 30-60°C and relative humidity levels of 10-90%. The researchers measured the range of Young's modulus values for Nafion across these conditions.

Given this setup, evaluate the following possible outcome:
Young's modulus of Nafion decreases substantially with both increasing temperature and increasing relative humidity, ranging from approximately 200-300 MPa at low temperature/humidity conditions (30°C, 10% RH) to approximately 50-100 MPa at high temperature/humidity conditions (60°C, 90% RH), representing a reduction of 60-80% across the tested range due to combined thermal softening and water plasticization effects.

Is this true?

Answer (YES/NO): NO